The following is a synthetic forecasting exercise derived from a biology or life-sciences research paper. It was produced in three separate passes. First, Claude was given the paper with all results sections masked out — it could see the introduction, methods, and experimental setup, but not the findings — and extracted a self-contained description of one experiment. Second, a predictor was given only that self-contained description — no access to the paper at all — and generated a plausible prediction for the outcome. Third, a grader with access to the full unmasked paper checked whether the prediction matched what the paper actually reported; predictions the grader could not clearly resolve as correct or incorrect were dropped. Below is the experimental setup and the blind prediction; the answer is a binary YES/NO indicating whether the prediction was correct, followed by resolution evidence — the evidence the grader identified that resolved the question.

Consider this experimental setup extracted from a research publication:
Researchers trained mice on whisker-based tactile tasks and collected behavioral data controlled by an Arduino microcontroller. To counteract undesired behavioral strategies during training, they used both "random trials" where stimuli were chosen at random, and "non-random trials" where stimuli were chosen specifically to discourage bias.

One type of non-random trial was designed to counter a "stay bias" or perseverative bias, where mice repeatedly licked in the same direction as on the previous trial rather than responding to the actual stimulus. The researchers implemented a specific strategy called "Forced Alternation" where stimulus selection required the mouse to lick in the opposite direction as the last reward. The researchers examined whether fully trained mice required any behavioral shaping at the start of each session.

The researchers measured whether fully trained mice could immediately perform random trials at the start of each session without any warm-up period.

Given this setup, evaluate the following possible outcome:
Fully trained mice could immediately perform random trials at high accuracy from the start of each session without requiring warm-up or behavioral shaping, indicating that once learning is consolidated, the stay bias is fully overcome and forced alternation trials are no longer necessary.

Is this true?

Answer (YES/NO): NO